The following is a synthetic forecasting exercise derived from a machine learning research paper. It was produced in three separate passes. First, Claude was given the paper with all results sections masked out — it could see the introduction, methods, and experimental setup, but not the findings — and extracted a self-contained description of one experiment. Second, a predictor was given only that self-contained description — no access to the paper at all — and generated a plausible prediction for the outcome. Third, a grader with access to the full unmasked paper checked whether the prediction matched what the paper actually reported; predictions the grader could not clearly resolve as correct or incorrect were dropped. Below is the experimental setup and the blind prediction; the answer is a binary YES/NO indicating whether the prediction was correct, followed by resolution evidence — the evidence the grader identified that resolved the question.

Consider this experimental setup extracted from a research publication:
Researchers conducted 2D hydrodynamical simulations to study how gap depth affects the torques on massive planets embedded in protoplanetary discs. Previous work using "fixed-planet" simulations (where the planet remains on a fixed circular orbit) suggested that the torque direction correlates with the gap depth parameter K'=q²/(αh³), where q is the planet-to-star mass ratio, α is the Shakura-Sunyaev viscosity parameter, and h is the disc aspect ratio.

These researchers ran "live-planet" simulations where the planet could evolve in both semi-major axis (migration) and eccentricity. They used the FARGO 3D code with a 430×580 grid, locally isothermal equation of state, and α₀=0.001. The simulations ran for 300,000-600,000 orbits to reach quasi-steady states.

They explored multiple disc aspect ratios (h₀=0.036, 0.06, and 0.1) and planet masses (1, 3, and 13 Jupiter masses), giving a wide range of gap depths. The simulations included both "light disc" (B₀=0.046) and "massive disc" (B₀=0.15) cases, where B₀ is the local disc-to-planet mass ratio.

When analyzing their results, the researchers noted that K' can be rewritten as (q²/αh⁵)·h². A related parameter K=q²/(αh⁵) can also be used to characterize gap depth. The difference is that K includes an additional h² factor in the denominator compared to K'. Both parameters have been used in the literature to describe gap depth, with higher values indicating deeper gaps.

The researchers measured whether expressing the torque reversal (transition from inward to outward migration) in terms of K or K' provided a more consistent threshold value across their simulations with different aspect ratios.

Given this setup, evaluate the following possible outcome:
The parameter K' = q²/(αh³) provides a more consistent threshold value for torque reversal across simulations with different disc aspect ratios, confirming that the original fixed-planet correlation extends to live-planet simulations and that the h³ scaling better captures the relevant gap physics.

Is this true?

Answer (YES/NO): NO